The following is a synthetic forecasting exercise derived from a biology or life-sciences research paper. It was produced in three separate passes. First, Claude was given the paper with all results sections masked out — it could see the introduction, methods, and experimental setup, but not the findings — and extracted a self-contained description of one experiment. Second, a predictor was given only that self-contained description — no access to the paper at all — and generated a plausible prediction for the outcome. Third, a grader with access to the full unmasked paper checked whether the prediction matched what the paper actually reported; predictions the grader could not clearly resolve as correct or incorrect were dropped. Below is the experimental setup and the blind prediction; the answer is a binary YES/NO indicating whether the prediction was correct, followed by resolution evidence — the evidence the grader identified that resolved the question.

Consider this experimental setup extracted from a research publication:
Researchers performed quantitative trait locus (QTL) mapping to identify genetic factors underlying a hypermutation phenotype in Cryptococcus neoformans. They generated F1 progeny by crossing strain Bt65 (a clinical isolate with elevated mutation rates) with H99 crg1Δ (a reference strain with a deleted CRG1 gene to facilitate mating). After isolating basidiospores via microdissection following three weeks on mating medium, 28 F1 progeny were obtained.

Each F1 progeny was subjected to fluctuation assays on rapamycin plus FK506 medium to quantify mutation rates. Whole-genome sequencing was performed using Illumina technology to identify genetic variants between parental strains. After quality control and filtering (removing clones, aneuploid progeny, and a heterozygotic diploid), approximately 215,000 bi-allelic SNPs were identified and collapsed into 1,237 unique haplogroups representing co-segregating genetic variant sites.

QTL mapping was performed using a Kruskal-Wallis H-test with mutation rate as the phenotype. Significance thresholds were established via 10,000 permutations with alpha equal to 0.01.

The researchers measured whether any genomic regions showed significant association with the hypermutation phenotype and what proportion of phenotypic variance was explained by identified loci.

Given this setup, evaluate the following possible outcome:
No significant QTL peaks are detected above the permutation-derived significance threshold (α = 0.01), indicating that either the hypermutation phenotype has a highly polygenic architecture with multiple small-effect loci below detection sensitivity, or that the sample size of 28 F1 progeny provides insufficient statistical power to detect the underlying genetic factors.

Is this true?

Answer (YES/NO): NO